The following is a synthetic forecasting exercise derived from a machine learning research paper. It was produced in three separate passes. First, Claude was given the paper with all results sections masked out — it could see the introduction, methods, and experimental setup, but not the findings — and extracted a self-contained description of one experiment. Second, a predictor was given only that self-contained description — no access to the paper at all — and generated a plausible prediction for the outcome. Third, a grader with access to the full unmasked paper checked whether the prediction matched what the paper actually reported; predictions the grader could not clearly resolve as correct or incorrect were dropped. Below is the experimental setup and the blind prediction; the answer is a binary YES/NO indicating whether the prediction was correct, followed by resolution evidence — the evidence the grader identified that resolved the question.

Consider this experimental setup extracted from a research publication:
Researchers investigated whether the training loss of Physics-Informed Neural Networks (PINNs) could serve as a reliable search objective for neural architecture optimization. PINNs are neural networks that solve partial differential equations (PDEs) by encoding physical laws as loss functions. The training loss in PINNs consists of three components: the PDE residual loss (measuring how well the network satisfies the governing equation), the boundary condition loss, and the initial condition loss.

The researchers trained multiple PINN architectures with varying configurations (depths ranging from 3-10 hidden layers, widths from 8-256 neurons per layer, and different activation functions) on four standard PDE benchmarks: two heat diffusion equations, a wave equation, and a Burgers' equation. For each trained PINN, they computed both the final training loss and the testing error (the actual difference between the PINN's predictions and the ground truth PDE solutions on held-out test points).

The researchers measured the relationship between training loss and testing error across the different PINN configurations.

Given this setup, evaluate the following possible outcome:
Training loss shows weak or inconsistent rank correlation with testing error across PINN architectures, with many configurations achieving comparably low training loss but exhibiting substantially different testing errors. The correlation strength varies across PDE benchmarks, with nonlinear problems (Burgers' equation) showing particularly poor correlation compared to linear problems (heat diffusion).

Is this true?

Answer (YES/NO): NO